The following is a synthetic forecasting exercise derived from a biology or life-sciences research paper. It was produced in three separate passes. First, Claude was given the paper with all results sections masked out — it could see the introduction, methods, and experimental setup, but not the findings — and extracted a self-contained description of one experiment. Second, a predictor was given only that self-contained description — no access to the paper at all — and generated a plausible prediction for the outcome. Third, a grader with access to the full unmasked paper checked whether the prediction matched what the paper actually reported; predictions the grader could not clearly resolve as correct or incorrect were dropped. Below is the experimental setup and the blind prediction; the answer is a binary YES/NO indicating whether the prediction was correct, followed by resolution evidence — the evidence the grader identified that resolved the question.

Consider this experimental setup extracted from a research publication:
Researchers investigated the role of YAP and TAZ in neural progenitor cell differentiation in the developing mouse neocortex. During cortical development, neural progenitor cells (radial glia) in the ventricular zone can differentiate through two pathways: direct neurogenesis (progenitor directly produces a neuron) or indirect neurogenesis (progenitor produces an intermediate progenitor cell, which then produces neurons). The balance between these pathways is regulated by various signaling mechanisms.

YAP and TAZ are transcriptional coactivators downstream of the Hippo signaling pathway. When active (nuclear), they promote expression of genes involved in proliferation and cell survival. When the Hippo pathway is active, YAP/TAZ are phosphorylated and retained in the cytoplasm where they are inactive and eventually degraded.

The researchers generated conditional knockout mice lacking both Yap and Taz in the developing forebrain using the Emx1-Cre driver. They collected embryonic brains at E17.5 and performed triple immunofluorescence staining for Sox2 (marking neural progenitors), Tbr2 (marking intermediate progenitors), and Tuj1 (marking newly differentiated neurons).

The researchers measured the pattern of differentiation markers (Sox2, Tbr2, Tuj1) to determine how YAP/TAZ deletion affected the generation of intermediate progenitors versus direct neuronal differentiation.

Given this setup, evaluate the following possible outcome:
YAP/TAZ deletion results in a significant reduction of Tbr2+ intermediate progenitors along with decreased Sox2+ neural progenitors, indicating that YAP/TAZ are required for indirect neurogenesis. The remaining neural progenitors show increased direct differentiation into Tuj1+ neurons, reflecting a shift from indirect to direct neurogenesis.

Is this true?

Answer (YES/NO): YES